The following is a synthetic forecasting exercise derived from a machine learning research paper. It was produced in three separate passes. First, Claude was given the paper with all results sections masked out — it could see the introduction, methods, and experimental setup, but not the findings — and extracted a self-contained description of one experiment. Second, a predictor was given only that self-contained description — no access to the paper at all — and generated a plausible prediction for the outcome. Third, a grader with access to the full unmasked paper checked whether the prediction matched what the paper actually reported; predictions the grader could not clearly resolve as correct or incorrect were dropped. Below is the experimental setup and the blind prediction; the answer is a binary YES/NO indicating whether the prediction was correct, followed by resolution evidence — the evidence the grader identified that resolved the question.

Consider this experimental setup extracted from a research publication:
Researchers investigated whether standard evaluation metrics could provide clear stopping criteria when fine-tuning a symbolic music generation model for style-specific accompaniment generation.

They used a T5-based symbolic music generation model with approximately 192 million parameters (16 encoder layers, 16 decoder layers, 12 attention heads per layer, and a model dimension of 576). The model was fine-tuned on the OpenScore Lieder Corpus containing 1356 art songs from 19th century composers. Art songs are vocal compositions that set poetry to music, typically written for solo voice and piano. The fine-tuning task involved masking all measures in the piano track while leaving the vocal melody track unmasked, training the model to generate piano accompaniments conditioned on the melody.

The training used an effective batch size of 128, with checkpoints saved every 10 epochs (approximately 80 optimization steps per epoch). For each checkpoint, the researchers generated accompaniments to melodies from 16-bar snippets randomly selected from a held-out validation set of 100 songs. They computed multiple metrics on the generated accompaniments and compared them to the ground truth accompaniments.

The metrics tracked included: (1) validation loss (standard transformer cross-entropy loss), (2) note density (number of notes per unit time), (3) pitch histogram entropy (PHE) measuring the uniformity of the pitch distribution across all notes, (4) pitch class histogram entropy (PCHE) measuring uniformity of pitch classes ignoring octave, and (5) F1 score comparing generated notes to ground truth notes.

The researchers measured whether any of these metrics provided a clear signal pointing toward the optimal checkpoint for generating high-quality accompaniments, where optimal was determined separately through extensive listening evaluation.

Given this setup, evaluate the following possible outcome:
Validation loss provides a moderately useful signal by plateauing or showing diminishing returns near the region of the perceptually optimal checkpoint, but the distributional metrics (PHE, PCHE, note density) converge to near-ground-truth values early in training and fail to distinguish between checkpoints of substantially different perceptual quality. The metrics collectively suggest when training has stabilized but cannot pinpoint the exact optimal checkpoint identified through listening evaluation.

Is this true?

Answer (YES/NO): NO